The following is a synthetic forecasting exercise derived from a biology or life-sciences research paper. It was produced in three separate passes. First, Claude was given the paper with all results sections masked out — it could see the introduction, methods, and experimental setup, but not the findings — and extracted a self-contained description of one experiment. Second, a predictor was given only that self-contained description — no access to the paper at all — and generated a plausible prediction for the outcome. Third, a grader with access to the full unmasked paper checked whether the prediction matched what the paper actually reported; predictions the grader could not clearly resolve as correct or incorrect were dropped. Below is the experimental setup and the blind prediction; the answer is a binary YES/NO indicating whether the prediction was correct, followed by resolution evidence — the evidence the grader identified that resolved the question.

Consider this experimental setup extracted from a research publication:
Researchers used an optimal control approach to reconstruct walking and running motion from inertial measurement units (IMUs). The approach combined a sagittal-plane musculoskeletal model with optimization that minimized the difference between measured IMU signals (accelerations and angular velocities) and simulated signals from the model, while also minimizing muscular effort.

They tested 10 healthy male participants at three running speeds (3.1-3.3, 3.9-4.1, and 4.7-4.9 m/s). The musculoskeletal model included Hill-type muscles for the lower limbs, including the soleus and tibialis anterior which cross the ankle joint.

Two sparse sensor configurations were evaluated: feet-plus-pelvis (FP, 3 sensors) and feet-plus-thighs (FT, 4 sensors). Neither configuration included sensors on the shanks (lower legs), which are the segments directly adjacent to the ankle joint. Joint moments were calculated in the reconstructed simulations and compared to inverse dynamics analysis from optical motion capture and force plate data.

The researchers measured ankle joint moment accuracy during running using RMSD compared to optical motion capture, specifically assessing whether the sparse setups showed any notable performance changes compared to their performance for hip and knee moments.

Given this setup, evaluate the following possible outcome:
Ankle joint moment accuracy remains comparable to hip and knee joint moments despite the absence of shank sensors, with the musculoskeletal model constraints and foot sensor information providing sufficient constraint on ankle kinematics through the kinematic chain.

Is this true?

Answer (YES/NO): NO